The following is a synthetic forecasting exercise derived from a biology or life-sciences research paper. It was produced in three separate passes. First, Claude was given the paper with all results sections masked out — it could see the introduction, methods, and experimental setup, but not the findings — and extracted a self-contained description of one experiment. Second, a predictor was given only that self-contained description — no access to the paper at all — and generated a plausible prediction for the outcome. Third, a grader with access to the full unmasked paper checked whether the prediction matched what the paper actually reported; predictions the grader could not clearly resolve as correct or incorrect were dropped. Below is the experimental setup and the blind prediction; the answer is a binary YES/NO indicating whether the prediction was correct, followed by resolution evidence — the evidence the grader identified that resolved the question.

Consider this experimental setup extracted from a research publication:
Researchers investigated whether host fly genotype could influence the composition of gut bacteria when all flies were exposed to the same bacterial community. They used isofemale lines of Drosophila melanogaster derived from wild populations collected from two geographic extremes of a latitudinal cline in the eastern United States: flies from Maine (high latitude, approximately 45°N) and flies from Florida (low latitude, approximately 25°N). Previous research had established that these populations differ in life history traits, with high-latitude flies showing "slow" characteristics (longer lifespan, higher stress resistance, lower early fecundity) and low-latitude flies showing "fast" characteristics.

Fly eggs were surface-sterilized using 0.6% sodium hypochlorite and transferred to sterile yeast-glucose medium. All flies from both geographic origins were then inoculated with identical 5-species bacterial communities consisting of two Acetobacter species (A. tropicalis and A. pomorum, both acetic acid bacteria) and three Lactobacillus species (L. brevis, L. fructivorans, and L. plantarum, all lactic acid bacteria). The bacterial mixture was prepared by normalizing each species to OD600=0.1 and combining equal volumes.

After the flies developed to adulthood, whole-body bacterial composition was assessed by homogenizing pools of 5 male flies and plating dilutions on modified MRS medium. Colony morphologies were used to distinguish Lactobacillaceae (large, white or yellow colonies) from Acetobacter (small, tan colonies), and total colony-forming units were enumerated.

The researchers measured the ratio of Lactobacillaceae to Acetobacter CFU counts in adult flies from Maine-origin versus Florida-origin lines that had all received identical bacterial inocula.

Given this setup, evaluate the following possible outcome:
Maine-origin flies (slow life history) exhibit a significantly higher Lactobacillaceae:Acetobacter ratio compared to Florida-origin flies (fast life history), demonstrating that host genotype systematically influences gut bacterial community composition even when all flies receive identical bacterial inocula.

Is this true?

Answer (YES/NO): NO